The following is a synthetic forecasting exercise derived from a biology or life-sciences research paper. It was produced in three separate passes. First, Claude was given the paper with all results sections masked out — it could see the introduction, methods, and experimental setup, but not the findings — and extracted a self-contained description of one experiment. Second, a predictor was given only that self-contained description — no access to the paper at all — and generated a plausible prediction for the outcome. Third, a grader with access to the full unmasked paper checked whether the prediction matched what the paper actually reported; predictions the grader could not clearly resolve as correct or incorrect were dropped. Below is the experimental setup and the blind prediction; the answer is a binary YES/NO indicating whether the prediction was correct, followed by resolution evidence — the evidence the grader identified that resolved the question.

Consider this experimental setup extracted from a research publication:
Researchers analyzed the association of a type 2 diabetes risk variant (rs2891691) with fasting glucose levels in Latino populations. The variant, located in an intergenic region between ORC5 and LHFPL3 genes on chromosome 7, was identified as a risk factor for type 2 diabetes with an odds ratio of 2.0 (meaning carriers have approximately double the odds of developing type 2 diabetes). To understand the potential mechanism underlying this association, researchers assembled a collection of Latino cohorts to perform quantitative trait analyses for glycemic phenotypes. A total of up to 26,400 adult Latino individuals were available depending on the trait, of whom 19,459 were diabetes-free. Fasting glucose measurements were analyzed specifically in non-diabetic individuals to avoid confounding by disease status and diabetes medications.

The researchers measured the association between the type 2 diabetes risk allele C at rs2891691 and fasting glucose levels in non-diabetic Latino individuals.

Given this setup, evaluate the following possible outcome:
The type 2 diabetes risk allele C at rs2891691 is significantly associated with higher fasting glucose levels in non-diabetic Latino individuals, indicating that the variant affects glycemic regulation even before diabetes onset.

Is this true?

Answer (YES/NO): NO